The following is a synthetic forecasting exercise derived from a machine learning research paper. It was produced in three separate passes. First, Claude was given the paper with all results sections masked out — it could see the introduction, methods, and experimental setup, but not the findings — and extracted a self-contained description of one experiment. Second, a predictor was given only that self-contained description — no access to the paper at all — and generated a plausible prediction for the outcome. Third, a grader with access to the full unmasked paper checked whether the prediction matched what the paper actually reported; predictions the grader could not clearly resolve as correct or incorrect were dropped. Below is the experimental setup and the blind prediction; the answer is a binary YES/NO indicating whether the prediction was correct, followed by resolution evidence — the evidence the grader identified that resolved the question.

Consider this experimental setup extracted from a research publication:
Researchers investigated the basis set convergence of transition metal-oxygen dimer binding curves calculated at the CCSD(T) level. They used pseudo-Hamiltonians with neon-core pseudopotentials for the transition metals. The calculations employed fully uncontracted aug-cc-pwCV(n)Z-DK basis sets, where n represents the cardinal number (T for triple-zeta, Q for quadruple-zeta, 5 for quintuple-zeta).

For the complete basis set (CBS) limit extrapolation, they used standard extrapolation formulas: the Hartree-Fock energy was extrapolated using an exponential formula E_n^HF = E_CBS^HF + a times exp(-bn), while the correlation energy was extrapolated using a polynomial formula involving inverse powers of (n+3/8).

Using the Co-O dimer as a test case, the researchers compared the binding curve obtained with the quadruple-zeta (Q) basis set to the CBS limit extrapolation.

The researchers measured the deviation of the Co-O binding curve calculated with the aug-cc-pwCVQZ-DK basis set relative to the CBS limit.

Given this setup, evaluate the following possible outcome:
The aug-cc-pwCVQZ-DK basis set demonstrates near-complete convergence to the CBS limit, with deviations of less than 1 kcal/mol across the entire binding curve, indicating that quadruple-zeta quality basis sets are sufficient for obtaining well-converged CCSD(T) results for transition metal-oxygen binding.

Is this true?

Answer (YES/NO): YES